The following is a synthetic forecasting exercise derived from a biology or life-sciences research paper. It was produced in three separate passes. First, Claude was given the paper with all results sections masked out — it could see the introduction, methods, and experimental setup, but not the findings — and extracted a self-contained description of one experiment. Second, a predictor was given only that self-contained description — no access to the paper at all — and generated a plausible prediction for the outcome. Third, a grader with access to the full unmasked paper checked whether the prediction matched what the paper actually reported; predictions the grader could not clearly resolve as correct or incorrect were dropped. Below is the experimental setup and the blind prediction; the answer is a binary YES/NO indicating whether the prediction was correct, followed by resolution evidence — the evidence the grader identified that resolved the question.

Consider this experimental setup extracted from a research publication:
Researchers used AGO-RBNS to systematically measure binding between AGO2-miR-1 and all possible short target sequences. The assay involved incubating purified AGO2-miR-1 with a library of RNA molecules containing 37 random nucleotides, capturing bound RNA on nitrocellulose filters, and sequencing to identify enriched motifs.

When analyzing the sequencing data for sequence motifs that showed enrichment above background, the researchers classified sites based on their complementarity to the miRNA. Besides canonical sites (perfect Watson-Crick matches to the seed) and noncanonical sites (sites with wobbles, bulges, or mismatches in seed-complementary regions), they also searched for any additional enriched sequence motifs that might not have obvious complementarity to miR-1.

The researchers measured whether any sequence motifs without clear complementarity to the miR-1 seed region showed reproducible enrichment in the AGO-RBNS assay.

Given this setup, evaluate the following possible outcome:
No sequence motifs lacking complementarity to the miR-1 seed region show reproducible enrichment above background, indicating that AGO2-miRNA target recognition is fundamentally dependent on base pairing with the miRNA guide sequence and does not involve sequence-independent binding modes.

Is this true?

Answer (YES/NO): NO